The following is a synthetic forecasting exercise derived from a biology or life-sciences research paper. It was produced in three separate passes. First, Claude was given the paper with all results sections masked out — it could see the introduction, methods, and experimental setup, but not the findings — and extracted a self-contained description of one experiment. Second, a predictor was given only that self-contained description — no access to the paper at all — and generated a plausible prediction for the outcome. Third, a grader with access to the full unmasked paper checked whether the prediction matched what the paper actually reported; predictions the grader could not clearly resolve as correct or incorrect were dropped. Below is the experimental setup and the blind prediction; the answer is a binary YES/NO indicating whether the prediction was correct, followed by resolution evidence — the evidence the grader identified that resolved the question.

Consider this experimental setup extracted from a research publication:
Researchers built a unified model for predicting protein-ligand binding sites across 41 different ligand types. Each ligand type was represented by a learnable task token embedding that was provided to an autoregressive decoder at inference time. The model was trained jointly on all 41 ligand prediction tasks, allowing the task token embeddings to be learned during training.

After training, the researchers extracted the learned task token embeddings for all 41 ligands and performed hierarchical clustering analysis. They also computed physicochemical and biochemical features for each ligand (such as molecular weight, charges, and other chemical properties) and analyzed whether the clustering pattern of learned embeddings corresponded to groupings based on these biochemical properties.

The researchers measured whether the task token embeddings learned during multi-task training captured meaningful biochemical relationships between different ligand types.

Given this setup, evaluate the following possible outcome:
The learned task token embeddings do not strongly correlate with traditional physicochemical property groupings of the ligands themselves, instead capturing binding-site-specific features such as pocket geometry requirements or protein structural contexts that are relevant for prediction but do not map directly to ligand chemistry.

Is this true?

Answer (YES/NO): NO